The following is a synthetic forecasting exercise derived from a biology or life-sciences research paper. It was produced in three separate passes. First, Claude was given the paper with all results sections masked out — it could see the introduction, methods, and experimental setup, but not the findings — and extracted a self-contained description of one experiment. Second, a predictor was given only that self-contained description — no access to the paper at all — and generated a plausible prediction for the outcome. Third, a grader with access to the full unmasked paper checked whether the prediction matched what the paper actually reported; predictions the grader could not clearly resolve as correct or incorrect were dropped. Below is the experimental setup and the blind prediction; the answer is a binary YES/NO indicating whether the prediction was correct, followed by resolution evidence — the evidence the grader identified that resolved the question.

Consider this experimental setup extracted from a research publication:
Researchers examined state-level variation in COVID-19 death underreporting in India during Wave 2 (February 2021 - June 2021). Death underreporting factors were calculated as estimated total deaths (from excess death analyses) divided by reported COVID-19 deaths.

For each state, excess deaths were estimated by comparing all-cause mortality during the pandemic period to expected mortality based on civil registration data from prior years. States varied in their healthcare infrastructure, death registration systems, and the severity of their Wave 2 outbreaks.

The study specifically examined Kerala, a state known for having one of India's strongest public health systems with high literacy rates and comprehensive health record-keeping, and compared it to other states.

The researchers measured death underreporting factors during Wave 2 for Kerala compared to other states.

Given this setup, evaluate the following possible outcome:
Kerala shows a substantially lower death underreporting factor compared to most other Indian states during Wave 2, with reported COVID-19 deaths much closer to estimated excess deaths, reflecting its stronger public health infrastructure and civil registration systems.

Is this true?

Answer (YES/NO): YES